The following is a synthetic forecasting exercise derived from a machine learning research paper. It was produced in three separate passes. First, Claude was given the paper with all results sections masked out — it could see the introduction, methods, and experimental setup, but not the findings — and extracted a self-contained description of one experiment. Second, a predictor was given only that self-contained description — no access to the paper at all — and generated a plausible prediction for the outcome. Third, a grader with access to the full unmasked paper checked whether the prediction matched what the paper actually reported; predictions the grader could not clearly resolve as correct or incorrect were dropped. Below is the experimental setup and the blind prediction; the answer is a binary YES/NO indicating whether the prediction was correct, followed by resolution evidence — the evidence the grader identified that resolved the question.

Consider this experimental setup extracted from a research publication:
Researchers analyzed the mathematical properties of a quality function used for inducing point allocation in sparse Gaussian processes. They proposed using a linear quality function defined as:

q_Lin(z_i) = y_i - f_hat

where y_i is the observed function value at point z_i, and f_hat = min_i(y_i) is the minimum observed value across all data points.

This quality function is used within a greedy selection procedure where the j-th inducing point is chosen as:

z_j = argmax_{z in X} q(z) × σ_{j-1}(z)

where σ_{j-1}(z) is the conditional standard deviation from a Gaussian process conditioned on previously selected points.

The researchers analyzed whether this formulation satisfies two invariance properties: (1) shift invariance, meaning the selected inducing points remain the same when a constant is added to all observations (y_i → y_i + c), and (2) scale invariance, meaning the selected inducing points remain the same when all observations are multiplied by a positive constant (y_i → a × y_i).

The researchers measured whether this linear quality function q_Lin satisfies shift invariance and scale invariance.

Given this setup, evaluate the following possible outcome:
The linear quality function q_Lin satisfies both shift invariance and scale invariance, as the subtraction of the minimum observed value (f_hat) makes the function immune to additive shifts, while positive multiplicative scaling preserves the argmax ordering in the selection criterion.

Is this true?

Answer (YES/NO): YES